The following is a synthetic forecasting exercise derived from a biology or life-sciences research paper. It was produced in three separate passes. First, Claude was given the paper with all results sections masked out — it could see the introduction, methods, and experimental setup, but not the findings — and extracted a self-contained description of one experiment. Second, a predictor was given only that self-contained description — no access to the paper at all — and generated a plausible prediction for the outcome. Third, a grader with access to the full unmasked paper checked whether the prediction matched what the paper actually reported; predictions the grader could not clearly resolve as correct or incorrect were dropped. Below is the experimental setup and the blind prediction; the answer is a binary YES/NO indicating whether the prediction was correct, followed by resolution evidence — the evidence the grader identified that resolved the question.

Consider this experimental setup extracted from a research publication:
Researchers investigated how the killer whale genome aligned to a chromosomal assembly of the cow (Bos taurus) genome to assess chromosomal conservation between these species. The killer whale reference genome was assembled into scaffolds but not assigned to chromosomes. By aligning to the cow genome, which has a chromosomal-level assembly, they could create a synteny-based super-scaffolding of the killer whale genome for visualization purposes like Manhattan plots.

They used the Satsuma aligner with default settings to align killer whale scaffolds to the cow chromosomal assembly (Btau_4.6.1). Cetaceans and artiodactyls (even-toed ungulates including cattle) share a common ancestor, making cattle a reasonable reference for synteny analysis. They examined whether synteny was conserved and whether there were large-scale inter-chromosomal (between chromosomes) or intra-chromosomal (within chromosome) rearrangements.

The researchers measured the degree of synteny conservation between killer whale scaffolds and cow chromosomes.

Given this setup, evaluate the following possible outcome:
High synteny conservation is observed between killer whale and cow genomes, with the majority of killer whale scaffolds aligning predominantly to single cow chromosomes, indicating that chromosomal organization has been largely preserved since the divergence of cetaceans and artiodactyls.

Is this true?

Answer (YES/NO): YES